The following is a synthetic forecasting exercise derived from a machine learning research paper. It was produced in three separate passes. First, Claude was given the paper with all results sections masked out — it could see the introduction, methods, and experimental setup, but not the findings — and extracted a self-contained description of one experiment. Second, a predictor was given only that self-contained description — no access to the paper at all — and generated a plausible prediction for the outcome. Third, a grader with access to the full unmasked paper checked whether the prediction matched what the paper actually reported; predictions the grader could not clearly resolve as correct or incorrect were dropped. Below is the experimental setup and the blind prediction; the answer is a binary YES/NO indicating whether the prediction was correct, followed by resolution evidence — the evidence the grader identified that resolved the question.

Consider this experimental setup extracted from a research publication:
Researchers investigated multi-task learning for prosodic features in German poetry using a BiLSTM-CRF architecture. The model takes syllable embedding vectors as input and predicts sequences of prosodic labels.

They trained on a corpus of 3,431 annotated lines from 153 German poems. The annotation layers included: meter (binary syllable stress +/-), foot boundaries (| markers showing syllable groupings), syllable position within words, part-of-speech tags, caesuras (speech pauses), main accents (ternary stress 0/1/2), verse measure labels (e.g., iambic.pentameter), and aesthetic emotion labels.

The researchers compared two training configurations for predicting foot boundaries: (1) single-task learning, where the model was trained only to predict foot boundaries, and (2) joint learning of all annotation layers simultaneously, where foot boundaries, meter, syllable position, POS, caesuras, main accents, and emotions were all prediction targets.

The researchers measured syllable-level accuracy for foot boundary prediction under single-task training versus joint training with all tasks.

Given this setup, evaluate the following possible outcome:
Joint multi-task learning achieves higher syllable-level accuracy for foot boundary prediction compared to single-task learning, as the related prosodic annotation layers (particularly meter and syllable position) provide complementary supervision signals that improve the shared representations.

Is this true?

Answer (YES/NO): YES